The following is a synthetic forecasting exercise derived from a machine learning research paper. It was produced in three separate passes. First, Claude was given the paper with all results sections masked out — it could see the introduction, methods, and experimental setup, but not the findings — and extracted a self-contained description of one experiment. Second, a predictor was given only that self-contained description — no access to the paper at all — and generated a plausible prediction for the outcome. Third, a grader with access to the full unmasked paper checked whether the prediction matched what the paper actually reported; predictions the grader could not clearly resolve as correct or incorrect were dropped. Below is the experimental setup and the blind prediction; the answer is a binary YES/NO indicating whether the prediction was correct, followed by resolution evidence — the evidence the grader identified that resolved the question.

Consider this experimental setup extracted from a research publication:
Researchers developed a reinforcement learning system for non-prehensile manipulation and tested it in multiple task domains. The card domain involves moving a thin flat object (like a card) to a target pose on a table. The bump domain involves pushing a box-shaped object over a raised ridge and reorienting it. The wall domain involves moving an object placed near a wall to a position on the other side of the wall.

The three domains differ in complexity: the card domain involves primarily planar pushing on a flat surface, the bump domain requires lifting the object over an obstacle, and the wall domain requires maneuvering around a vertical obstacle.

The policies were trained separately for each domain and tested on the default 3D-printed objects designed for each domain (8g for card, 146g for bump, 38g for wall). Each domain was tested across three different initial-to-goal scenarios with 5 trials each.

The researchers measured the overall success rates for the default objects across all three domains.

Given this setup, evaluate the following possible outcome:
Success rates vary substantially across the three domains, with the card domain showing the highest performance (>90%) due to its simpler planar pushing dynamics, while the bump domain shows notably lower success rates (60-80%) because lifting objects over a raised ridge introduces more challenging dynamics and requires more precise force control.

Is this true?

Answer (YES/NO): NO